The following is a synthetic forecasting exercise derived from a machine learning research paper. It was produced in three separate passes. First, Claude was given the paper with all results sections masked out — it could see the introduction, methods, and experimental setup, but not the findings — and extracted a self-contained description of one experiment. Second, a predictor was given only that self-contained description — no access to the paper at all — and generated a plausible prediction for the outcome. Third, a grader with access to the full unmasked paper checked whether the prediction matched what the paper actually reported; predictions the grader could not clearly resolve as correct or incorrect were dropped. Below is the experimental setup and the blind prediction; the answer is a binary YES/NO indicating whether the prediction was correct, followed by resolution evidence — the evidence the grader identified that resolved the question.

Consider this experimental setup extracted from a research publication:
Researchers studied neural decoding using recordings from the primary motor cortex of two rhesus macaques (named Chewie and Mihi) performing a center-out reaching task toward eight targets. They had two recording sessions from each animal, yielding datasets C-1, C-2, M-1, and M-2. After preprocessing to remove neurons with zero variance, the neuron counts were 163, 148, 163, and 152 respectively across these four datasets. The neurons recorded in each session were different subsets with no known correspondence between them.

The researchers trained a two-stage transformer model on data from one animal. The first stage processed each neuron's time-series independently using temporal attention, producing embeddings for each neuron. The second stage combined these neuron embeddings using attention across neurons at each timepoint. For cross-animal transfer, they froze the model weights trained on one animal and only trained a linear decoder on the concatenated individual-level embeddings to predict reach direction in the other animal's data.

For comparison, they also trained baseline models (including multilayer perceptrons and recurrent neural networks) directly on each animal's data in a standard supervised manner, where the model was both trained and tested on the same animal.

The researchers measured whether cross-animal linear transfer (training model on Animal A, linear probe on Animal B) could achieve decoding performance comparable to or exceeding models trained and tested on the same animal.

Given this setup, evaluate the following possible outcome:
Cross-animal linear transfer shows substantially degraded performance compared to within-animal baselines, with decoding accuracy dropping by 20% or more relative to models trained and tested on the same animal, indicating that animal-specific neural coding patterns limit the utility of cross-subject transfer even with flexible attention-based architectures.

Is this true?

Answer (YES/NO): NO